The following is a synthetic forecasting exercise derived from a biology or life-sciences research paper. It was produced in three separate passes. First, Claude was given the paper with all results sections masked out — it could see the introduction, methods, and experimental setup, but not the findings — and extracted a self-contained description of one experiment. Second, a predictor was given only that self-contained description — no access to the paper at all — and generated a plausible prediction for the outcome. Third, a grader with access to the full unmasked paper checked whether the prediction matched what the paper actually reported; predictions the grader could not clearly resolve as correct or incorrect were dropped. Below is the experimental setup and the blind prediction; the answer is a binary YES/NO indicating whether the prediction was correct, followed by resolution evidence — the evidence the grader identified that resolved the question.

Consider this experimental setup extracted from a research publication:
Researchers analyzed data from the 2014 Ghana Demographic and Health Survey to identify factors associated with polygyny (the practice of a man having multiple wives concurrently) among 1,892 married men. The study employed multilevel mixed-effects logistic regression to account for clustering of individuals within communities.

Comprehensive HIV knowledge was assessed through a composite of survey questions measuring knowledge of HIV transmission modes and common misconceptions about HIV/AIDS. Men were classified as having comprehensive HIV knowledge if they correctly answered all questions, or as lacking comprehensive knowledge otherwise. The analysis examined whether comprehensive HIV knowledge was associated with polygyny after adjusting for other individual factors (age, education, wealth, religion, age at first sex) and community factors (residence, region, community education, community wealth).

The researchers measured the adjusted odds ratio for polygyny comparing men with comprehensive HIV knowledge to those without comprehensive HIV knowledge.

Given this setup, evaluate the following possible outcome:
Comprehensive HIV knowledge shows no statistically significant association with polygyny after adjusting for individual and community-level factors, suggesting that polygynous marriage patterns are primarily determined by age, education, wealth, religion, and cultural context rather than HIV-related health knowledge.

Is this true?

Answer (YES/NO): NO